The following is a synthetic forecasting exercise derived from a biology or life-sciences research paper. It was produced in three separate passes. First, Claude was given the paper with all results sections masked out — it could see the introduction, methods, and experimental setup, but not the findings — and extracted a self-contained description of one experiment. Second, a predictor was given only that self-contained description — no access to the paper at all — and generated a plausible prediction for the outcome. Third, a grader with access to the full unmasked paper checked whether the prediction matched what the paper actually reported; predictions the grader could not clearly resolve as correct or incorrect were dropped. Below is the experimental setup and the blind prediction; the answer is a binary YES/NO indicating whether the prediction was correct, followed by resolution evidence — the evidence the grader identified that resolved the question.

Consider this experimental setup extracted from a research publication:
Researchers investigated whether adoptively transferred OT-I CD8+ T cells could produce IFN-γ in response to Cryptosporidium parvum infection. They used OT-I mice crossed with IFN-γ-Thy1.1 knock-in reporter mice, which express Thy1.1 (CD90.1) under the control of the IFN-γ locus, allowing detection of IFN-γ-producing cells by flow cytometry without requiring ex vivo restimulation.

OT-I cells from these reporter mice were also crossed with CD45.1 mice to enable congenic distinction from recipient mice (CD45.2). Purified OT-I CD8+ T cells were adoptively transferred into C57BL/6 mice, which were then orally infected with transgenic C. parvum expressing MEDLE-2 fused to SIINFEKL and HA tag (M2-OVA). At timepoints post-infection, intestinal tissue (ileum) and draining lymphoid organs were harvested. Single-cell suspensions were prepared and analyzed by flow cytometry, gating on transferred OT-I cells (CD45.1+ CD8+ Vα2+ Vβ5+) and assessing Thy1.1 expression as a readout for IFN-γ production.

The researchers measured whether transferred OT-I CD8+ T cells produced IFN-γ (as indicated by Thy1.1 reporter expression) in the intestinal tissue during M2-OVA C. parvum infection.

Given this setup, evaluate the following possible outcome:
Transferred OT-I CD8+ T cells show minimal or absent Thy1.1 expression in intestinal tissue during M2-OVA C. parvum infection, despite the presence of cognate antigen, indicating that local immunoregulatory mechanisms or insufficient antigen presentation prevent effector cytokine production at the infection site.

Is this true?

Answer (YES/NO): NO